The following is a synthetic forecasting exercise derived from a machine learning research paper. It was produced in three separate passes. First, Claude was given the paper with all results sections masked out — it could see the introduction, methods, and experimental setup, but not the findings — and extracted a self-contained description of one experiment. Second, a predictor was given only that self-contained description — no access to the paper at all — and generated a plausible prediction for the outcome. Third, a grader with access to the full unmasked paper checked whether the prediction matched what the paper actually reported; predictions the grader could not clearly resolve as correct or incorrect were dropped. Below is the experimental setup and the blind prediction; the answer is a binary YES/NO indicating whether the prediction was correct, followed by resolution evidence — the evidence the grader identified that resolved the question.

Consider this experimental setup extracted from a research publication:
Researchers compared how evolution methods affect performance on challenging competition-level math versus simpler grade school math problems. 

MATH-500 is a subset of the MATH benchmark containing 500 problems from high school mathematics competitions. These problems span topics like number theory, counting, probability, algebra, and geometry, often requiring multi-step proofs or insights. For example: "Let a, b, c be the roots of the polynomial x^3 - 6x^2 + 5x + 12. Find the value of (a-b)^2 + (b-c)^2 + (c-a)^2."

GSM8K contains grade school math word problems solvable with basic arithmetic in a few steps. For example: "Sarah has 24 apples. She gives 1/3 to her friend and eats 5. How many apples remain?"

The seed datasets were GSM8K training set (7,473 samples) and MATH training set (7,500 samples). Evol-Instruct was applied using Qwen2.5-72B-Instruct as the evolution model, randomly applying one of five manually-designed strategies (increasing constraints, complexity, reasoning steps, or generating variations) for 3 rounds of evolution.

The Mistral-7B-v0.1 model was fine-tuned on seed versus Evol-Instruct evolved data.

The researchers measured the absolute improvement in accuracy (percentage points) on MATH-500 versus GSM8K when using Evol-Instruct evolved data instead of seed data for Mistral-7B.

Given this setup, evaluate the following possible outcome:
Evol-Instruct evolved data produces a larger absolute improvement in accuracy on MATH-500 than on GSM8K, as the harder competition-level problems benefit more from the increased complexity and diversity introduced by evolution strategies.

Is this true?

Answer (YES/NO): YES